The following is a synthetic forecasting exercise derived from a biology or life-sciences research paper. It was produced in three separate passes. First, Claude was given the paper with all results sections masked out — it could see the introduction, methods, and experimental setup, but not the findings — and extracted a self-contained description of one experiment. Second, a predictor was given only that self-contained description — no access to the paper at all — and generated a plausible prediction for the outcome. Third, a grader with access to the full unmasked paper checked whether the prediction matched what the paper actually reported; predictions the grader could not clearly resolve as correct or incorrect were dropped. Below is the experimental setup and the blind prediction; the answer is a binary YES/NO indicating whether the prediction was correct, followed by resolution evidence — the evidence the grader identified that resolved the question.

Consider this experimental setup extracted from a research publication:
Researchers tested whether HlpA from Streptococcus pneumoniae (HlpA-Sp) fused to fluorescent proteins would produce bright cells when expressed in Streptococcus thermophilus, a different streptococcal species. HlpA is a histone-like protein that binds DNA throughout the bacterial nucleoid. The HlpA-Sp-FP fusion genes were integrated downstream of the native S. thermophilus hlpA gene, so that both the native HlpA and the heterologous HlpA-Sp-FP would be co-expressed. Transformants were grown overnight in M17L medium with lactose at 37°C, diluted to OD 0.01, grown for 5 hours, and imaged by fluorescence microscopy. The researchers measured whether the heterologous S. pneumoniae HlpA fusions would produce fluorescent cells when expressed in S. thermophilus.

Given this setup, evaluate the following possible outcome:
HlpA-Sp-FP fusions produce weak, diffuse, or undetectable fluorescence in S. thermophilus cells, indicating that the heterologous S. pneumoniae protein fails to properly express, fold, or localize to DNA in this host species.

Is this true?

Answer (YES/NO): NO